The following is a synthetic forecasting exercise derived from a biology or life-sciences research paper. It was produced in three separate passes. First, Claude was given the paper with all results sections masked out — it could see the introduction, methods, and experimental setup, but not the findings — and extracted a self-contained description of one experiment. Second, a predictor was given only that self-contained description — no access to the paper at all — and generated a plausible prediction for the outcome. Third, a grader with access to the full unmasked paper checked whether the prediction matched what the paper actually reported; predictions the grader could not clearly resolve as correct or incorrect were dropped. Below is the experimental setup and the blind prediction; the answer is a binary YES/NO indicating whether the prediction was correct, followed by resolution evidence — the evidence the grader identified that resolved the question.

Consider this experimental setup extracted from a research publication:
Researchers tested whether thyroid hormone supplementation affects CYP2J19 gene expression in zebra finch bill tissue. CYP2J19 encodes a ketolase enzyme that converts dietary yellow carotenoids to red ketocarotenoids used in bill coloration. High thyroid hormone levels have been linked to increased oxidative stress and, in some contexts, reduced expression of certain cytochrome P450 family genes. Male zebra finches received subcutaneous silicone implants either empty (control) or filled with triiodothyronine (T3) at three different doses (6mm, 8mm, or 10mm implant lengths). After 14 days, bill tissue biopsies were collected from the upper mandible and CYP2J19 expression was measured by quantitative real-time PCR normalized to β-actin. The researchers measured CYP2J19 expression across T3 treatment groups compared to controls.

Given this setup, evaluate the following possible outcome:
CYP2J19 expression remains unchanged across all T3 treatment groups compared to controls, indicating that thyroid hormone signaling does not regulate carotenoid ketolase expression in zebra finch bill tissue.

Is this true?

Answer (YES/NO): NO